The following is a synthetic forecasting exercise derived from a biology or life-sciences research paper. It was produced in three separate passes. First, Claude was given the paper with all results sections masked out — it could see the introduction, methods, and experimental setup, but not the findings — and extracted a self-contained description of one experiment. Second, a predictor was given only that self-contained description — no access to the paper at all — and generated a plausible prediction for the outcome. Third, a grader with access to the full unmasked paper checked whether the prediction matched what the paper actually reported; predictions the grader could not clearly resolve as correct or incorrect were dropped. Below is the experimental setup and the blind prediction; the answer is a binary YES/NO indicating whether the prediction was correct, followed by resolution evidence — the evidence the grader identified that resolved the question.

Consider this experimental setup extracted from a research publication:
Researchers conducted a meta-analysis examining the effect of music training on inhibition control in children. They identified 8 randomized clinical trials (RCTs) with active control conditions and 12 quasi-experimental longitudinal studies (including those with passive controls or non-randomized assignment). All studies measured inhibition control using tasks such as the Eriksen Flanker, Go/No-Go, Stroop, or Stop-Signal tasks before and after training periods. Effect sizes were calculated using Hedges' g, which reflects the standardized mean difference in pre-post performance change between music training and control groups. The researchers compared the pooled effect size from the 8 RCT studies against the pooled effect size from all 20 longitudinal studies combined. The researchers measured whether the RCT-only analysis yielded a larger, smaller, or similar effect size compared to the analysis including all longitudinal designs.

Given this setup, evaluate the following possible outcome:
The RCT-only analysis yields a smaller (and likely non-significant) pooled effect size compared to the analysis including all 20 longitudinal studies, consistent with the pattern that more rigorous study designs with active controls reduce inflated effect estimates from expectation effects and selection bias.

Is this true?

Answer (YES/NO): NO